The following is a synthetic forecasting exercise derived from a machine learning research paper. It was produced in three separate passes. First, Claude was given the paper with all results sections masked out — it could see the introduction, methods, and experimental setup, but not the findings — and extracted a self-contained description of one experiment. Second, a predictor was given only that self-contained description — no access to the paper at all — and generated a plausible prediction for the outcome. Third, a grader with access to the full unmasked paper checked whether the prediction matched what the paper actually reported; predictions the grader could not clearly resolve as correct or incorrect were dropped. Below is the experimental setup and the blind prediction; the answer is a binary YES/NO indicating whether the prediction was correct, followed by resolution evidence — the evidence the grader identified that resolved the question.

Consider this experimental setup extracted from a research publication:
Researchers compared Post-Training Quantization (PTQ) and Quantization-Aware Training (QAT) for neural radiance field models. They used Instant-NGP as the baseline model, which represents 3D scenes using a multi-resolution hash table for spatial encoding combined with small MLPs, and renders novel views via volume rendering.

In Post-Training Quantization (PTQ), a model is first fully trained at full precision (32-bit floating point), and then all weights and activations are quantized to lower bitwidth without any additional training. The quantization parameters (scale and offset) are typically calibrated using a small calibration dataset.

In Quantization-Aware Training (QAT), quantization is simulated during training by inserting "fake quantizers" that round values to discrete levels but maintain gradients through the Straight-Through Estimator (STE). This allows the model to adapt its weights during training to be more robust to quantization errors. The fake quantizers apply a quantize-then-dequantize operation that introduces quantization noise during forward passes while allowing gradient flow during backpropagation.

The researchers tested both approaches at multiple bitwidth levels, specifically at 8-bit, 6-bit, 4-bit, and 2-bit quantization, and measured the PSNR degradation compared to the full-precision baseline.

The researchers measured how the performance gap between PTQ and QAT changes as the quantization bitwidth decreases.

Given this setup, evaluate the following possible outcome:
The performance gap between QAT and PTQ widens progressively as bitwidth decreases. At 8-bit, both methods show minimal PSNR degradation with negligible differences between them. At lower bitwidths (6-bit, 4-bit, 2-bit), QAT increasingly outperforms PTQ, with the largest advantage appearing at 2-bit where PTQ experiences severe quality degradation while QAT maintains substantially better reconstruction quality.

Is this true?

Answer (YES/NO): YES